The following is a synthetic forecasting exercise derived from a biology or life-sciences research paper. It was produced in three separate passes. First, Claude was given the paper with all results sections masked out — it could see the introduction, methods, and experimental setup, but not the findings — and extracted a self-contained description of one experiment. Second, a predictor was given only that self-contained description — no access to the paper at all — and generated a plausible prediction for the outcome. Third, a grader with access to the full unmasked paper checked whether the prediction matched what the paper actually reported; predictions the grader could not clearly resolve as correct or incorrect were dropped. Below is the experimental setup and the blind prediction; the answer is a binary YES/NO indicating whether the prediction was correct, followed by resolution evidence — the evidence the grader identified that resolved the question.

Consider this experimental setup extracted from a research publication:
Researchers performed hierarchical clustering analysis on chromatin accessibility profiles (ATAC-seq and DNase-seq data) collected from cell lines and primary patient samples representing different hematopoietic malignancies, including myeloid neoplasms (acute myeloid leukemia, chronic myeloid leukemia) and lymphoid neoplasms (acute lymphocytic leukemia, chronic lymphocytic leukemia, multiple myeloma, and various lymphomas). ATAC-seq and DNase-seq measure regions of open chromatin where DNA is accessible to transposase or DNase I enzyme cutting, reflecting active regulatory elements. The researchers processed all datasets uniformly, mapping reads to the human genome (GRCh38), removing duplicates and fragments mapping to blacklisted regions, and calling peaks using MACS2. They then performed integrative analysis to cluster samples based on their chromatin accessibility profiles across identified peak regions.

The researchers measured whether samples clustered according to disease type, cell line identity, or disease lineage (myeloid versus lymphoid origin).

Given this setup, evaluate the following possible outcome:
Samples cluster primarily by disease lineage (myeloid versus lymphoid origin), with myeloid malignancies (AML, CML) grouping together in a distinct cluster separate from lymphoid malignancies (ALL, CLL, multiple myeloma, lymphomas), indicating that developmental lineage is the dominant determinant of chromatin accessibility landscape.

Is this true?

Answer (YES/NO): YES